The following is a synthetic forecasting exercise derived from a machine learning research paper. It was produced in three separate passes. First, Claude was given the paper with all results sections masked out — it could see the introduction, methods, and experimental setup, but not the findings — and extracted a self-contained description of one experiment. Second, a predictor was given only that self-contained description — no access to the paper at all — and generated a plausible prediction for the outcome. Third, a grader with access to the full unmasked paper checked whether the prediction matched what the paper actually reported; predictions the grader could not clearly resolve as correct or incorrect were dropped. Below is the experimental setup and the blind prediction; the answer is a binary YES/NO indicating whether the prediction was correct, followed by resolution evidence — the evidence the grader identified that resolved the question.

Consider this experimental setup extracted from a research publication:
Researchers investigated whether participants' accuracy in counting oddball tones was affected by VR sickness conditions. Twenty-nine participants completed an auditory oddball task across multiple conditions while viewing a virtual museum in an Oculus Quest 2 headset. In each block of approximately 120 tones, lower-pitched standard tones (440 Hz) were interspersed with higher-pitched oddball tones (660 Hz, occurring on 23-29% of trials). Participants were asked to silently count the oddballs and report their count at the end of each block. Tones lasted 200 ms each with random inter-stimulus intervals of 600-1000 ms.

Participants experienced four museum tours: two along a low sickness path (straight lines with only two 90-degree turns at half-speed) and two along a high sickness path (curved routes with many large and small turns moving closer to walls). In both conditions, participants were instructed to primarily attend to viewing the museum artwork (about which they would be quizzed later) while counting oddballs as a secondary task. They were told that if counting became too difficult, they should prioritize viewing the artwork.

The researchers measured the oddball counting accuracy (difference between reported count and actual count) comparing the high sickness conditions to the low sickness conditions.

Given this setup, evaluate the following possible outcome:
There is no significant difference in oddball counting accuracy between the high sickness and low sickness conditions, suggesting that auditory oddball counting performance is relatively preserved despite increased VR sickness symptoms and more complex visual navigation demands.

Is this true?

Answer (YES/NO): NO